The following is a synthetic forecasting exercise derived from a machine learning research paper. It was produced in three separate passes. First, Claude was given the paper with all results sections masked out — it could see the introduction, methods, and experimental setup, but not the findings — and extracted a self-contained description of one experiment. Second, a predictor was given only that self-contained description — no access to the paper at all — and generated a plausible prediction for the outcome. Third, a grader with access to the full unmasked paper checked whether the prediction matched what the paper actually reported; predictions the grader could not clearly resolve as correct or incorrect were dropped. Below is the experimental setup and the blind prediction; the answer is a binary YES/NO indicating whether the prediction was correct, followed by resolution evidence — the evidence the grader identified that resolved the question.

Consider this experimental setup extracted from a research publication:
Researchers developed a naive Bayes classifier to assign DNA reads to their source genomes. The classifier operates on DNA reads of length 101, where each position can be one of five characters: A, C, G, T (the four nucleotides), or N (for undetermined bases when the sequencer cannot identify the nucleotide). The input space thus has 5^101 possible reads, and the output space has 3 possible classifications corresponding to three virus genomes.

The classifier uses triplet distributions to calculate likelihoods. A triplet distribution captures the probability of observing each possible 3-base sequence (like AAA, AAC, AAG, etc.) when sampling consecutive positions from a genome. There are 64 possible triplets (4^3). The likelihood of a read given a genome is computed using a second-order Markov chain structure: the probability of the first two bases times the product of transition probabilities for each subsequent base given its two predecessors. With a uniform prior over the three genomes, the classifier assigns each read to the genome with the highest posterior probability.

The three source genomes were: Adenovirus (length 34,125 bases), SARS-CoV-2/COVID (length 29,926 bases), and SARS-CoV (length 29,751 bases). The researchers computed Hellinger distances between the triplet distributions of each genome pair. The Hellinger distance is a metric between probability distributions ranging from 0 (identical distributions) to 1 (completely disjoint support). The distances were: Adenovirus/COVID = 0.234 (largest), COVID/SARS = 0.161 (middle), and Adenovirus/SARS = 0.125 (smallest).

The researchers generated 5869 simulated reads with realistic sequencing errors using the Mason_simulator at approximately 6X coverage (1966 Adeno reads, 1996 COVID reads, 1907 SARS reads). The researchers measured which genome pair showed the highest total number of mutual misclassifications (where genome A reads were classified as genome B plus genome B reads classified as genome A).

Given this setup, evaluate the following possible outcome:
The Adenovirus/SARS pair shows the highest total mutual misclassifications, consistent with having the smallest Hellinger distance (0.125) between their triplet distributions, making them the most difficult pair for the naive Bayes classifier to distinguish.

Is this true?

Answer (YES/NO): YES